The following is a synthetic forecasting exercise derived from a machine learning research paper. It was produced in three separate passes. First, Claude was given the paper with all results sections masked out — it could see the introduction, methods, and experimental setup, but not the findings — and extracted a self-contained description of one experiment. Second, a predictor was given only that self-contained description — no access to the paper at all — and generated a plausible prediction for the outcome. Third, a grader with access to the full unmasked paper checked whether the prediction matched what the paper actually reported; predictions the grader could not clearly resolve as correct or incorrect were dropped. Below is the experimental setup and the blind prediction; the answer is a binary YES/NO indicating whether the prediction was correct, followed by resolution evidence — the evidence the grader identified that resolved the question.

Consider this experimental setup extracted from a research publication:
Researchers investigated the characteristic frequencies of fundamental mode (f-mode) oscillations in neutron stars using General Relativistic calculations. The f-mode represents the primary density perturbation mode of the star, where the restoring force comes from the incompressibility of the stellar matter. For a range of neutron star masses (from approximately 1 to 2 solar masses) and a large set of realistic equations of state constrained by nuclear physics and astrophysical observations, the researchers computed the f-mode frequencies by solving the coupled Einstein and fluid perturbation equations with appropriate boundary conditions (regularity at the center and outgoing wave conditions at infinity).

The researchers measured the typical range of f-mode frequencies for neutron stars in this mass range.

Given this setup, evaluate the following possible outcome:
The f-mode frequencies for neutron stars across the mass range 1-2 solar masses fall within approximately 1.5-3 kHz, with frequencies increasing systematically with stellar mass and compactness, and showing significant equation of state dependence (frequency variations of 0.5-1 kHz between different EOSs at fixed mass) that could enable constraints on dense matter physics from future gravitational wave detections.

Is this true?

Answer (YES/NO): NO